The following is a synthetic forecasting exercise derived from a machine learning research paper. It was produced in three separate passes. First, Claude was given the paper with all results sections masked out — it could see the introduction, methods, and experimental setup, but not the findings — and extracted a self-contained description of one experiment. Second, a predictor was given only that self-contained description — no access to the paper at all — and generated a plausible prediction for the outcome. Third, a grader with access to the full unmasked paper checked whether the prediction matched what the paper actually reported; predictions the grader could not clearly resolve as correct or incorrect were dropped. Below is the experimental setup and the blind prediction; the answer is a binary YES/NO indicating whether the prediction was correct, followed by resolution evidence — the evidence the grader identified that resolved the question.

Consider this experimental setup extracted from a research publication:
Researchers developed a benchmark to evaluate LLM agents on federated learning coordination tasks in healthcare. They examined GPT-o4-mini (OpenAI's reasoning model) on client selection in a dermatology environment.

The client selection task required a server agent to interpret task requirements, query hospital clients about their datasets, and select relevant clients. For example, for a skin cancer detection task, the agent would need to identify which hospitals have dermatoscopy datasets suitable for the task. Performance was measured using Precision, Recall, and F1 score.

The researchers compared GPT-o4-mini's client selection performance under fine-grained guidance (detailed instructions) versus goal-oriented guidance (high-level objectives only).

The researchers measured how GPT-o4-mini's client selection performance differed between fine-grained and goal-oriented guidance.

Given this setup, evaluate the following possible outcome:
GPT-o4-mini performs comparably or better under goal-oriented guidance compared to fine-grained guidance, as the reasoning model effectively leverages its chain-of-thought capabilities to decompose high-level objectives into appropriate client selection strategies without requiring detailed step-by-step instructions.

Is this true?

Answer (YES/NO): NO